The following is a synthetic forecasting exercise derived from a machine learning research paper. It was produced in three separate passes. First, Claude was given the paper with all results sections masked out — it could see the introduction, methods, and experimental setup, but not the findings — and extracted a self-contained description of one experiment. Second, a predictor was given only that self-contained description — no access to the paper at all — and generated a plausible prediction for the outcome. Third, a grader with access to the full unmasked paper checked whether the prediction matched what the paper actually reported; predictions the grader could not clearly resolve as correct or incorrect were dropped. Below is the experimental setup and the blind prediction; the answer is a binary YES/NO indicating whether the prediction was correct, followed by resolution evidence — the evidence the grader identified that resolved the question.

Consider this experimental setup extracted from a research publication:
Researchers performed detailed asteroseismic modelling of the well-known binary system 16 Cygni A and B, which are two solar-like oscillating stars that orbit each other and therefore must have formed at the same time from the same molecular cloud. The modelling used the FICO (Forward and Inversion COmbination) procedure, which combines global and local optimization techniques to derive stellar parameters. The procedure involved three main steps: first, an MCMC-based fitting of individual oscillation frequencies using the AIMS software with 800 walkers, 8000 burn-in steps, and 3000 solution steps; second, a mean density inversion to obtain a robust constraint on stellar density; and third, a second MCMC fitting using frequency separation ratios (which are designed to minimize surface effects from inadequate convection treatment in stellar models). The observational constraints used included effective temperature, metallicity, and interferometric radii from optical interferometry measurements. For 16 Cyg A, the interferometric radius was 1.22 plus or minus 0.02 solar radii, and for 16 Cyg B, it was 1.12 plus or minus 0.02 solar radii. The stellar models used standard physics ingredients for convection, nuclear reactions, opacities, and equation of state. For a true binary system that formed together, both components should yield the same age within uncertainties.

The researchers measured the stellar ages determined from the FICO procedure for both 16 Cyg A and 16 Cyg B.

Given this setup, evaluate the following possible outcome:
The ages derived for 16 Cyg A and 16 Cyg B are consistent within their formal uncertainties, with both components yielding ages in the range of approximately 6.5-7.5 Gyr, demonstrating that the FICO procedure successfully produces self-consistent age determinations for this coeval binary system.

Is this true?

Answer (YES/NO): YES